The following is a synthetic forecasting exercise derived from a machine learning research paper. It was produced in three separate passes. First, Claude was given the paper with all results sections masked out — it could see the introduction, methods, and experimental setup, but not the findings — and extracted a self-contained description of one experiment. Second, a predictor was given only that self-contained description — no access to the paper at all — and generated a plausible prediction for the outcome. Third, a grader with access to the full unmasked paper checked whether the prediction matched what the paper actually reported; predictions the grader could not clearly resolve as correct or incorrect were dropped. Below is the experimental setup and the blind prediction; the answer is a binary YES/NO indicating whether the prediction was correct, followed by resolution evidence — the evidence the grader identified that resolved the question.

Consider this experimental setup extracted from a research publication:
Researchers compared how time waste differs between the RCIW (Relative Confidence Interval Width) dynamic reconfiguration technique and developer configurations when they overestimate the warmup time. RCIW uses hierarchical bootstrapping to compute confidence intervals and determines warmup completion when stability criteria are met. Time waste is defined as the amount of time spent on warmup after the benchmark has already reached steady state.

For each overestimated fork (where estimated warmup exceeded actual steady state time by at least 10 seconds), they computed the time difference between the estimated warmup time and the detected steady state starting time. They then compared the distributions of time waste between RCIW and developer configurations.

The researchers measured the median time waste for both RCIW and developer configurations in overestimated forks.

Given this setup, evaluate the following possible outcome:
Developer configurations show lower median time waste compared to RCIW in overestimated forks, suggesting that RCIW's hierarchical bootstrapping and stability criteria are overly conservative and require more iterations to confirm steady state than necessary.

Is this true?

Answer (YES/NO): YES